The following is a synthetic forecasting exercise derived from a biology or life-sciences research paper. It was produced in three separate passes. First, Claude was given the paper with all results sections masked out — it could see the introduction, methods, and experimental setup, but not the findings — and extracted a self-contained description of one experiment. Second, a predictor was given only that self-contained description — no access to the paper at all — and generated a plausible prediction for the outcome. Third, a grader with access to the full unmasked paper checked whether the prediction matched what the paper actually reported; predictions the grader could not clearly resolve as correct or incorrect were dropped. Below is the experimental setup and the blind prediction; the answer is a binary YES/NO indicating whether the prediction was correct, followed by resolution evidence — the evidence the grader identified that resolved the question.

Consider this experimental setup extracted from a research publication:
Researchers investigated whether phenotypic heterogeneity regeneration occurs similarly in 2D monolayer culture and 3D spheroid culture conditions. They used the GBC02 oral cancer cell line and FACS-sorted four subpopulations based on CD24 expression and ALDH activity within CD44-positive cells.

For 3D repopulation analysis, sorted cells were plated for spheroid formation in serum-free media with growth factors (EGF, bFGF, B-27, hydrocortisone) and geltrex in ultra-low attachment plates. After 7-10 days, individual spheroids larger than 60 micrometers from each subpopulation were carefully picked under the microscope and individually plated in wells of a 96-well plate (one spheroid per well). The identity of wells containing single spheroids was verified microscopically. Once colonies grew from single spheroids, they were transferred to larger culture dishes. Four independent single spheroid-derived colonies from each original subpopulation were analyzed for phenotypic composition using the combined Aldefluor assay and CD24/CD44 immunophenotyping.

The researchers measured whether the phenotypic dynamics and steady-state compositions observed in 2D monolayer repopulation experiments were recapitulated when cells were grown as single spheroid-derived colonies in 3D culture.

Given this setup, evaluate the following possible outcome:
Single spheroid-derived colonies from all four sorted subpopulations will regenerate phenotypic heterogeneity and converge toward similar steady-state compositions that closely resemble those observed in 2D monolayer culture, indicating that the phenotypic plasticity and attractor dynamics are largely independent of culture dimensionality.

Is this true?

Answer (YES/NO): YES